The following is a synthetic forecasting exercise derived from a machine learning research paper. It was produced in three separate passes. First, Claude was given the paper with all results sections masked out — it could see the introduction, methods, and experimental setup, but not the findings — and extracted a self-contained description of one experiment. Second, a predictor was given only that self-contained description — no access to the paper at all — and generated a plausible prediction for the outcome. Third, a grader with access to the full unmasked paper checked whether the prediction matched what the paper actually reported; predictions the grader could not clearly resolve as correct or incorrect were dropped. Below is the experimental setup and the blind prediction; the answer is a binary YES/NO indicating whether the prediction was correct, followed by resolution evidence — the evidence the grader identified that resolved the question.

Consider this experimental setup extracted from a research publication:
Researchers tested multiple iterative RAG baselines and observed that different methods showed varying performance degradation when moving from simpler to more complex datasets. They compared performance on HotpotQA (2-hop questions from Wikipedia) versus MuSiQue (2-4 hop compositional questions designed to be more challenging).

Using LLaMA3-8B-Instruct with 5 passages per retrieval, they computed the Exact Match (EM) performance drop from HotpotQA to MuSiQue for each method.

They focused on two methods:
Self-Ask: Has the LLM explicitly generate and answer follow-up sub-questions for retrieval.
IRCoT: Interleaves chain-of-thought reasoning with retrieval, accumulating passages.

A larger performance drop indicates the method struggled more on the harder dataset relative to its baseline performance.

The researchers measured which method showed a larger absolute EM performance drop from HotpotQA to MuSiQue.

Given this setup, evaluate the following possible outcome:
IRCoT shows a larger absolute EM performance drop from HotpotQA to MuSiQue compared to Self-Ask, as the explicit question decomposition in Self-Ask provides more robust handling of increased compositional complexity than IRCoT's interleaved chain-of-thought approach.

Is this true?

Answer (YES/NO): YES